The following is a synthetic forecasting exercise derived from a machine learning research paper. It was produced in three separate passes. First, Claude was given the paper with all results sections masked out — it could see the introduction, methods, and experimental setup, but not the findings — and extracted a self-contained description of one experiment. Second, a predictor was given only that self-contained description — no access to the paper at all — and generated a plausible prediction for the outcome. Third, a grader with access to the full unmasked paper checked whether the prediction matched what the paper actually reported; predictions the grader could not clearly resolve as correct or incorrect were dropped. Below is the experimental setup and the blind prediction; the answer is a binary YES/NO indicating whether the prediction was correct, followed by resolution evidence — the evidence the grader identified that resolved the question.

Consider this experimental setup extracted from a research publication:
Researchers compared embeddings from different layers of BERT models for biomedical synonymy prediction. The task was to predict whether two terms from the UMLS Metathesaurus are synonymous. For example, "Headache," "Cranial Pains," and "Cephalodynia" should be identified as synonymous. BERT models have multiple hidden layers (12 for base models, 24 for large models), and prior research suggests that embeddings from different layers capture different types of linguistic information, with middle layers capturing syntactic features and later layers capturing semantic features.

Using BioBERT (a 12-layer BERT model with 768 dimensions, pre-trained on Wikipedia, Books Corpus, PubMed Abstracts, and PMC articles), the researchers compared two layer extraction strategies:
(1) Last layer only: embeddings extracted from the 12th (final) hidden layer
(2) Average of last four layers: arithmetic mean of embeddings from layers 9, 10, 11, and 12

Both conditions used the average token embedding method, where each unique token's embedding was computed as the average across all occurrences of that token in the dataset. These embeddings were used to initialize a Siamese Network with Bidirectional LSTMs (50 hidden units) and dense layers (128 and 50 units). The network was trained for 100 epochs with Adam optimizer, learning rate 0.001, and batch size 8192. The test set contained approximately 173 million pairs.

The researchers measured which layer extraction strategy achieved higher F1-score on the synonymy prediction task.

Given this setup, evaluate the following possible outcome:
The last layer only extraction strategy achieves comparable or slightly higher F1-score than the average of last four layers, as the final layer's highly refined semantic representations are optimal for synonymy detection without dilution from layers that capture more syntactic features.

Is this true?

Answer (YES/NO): NO